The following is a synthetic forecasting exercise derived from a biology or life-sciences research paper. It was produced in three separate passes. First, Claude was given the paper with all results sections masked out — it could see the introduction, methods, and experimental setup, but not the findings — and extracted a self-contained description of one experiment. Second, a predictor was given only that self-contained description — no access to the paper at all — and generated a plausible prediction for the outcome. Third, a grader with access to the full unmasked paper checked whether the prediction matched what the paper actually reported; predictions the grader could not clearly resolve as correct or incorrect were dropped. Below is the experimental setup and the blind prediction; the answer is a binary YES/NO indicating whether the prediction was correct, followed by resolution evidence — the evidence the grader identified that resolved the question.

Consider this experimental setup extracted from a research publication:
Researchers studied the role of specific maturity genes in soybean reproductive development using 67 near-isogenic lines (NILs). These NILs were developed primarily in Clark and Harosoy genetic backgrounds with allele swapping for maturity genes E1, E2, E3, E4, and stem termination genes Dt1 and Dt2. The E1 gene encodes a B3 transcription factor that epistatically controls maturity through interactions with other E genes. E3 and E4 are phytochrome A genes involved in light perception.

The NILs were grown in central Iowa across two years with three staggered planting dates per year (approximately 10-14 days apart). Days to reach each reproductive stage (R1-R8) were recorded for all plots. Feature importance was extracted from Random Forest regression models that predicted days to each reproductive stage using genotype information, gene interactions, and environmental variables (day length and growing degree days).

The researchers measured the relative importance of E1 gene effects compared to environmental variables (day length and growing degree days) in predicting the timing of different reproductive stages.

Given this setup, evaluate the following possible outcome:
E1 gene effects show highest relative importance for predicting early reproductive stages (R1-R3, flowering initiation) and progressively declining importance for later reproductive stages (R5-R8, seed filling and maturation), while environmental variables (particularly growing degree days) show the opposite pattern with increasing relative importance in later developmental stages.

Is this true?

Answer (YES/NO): NO